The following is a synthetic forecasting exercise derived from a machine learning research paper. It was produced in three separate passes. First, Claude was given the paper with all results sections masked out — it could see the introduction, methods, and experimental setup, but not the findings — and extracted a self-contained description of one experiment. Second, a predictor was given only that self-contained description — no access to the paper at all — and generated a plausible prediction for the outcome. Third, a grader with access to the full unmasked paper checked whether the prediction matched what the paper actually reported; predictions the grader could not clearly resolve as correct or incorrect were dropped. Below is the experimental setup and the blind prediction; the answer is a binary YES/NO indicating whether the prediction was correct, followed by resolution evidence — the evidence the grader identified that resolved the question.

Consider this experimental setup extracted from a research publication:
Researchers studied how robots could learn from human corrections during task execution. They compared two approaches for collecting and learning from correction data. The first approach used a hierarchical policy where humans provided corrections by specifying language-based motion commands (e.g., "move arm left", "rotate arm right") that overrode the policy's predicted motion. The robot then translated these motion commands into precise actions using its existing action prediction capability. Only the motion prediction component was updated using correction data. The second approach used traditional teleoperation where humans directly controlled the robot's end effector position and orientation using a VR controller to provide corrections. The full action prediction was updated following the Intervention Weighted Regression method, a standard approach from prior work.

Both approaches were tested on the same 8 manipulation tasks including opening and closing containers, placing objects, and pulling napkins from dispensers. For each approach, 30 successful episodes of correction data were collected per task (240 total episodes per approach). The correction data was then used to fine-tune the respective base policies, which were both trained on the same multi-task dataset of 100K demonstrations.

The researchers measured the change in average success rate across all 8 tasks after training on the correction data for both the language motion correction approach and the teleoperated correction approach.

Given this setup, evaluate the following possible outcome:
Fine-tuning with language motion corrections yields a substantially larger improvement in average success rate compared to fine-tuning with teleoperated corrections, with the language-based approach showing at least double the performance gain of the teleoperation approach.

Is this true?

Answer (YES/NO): NO